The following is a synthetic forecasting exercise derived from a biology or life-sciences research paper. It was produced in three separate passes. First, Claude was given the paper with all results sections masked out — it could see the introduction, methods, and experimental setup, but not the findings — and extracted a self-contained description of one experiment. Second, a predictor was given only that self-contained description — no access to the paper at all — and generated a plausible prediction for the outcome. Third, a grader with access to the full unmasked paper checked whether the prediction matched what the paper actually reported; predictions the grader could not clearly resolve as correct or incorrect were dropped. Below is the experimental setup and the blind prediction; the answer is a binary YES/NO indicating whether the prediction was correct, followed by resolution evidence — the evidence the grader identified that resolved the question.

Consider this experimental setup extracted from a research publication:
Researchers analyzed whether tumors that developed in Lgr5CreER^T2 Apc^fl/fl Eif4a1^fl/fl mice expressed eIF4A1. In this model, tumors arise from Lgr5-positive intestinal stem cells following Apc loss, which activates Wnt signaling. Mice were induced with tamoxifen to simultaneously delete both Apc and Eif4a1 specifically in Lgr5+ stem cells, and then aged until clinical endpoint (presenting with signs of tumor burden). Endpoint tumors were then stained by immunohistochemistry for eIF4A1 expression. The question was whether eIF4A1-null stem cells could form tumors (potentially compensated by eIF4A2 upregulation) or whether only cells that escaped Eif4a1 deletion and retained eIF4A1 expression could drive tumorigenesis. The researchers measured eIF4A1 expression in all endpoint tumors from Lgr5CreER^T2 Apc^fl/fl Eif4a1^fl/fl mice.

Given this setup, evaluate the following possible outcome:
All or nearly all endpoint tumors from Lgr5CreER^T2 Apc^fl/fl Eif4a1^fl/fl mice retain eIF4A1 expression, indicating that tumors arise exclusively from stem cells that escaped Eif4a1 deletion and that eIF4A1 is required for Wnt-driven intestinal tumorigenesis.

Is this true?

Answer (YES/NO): YES